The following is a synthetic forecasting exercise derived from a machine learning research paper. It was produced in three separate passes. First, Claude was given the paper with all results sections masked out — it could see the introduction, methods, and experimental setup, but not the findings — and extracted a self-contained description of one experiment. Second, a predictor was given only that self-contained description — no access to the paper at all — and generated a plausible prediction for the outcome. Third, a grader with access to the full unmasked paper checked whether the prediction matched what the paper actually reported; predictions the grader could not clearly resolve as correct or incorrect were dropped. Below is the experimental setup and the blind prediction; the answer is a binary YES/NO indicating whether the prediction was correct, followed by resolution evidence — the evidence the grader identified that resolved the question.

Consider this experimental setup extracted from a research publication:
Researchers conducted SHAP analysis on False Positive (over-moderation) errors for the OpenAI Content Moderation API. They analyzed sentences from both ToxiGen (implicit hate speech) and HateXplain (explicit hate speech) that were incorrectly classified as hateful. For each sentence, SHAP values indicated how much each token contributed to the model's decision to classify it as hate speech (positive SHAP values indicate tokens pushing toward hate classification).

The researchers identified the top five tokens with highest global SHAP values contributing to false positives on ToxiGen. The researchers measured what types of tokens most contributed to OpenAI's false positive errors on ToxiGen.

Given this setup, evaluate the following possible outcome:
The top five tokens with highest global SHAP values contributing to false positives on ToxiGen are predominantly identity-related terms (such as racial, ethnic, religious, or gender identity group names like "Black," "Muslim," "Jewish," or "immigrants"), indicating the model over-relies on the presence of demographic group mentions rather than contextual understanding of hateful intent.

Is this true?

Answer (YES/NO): YES